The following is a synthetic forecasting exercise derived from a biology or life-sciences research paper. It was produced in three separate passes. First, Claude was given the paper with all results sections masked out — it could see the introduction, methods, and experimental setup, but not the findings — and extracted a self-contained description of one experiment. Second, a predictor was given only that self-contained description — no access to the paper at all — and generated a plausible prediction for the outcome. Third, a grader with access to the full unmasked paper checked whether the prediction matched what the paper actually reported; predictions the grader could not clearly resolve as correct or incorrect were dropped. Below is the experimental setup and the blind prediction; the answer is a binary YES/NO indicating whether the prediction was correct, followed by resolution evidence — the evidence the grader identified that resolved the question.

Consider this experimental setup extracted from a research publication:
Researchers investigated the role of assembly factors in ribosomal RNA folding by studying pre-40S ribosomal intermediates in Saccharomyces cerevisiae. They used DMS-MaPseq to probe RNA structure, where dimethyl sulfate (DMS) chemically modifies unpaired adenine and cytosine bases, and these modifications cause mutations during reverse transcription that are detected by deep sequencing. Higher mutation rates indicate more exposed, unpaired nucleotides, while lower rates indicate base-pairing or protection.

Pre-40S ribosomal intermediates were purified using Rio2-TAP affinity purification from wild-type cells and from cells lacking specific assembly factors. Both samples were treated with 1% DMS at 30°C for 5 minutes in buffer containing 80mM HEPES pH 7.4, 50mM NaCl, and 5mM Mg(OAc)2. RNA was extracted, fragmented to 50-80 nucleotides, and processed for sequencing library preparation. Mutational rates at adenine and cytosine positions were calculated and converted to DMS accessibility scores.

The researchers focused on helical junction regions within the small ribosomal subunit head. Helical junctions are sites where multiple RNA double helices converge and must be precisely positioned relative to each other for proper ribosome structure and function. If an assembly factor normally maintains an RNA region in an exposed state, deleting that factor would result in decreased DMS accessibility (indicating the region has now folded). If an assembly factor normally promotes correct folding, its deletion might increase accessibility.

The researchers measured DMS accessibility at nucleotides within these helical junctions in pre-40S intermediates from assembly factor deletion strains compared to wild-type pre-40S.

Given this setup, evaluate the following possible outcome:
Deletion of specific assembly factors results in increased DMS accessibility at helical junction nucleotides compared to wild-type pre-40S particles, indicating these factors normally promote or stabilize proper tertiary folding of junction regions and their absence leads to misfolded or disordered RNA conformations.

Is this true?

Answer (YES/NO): NO